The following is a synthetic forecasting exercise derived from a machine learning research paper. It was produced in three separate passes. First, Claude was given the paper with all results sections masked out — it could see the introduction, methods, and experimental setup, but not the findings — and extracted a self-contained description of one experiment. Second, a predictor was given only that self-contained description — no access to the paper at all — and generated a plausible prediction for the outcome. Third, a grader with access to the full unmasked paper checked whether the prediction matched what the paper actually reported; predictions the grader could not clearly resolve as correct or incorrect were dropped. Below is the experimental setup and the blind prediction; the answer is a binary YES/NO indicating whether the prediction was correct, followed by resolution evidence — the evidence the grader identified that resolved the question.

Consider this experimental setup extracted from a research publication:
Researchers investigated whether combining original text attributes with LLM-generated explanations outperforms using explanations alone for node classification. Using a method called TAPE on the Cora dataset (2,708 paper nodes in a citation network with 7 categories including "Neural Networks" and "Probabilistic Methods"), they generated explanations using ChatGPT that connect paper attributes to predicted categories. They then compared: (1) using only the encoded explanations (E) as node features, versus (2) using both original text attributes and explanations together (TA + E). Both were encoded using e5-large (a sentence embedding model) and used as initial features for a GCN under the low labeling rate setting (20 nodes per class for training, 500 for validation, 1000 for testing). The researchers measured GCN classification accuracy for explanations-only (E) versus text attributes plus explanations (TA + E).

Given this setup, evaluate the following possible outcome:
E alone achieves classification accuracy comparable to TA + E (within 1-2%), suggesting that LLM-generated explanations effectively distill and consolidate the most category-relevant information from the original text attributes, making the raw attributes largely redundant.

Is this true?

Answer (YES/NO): YES